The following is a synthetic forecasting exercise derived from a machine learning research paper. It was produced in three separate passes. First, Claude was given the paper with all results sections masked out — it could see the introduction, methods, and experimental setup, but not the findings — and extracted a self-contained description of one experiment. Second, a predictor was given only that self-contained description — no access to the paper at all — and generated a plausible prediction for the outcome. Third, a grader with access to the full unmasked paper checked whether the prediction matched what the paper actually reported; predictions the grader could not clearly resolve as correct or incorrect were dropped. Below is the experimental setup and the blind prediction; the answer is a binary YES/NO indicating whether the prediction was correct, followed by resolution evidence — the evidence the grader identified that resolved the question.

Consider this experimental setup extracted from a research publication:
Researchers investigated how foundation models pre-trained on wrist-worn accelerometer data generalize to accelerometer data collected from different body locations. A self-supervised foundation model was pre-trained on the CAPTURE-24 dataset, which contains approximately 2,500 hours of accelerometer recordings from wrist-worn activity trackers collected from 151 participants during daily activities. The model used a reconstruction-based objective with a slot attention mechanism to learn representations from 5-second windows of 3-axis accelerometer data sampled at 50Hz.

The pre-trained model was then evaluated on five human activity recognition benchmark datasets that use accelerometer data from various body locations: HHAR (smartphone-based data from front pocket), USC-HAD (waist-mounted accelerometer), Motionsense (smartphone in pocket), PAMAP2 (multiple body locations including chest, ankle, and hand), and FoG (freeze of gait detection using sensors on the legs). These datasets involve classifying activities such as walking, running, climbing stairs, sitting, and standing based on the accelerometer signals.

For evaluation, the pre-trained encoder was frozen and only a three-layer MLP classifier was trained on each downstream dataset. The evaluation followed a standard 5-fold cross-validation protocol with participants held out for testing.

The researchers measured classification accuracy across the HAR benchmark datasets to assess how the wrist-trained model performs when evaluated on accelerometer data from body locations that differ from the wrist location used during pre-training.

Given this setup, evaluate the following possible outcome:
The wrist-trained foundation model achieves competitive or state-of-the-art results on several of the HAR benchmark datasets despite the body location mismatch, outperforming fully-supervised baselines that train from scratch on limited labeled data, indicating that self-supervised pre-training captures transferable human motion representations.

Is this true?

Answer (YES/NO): YES